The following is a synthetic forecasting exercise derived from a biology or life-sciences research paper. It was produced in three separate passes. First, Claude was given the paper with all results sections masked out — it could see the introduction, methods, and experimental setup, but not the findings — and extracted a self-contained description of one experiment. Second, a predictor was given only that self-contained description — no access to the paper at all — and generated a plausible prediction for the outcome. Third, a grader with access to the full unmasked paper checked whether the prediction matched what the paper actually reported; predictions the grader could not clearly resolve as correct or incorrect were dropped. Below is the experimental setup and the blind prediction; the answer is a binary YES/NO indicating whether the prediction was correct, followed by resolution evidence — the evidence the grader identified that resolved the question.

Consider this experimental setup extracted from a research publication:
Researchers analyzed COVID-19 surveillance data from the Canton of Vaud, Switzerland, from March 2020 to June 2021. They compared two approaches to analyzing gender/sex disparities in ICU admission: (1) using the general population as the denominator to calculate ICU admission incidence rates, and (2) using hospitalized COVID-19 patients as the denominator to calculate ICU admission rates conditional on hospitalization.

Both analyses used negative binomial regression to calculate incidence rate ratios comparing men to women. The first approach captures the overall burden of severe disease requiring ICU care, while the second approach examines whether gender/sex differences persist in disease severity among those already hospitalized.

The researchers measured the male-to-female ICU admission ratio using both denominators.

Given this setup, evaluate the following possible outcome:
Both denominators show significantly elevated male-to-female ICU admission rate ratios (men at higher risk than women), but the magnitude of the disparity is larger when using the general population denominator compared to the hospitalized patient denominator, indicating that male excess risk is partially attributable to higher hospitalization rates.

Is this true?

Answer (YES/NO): YES